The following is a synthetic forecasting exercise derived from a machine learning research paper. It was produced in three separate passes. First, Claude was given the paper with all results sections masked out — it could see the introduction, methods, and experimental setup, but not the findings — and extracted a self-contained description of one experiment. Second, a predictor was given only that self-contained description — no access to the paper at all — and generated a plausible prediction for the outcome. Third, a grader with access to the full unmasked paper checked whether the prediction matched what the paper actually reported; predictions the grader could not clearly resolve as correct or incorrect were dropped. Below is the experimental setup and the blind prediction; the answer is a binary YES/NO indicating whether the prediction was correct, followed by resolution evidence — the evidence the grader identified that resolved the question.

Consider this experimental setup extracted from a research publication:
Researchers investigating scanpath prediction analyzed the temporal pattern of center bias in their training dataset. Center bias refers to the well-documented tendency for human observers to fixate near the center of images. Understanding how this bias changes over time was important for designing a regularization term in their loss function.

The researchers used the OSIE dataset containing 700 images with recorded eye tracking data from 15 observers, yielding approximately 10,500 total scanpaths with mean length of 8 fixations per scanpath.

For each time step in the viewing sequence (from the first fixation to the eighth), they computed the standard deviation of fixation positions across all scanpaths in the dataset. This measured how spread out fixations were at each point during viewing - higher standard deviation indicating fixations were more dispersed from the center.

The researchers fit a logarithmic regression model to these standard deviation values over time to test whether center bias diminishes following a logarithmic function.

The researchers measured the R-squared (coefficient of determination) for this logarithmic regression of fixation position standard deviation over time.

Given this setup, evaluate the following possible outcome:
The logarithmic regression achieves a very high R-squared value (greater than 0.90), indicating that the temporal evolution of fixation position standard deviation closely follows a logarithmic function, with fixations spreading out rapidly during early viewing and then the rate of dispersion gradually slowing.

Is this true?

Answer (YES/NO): NO